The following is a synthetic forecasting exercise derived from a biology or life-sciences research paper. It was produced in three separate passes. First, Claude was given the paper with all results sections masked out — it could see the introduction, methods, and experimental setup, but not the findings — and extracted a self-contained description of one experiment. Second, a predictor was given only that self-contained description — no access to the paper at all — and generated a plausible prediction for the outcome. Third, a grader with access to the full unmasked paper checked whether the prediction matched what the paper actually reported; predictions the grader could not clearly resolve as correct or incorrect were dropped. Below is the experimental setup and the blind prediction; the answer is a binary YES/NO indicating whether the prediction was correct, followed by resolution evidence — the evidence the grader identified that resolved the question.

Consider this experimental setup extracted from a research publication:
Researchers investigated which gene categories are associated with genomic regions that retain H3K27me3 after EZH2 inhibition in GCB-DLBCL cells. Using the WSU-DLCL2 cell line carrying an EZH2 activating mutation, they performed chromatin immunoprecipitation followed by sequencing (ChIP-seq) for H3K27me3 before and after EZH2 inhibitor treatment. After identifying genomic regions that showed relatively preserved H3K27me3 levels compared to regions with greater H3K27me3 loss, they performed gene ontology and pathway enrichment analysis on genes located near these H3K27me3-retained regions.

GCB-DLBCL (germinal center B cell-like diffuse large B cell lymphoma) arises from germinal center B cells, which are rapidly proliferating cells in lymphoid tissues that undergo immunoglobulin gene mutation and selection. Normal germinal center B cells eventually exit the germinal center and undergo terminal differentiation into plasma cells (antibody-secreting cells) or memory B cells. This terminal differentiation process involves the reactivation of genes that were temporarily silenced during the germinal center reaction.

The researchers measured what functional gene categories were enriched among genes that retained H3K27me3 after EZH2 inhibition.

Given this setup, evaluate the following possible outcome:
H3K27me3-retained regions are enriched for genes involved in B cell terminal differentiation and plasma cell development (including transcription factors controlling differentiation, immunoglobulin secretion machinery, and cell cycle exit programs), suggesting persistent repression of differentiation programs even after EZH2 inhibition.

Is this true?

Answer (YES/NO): YES